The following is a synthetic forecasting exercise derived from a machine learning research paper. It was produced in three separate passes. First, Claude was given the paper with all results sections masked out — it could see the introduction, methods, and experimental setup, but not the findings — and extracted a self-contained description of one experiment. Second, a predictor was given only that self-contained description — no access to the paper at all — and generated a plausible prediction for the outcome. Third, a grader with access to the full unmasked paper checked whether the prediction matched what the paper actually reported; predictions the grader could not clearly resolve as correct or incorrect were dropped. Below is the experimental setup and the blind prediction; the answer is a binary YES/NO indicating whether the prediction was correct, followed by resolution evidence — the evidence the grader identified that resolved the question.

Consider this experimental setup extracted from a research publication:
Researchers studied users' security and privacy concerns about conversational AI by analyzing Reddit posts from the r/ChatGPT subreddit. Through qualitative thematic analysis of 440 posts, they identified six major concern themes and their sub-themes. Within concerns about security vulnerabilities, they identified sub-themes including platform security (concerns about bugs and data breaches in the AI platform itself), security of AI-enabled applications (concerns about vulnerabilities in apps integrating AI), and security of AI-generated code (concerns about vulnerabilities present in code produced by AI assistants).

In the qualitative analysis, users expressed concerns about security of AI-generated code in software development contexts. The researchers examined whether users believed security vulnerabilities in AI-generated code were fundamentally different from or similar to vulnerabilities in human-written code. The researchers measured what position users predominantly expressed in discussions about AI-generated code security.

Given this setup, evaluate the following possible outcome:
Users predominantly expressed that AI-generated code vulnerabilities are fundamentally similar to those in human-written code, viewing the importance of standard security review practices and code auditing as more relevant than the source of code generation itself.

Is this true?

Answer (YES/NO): NO